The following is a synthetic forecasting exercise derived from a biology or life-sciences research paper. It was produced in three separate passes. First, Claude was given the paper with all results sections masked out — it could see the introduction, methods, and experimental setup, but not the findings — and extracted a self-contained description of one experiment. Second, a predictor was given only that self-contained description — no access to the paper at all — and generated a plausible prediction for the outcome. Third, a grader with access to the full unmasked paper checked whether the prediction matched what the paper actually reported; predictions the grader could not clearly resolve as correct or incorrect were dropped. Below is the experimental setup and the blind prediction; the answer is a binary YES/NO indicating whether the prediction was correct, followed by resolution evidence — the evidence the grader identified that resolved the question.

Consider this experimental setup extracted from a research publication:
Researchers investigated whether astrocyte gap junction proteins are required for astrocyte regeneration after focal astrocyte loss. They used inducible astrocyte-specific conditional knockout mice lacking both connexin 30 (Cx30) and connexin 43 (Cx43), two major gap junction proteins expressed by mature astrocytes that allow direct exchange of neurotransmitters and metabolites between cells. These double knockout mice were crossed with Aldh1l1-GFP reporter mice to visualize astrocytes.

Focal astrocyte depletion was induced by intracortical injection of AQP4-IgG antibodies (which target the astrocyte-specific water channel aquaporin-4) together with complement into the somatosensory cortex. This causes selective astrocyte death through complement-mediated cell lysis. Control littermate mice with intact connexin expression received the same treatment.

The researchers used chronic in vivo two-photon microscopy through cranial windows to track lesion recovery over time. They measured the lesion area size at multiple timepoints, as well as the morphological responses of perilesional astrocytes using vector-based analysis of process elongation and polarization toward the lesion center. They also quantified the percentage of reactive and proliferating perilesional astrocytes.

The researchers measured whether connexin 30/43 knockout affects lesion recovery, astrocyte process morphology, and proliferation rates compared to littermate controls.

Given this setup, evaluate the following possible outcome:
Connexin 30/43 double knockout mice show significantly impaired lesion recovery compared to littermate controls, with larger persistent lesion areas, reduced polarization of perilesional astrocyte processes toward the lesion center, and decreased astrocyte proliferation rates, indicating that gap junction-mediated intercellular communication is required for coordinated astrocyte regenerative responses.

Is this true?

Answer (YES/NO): NO